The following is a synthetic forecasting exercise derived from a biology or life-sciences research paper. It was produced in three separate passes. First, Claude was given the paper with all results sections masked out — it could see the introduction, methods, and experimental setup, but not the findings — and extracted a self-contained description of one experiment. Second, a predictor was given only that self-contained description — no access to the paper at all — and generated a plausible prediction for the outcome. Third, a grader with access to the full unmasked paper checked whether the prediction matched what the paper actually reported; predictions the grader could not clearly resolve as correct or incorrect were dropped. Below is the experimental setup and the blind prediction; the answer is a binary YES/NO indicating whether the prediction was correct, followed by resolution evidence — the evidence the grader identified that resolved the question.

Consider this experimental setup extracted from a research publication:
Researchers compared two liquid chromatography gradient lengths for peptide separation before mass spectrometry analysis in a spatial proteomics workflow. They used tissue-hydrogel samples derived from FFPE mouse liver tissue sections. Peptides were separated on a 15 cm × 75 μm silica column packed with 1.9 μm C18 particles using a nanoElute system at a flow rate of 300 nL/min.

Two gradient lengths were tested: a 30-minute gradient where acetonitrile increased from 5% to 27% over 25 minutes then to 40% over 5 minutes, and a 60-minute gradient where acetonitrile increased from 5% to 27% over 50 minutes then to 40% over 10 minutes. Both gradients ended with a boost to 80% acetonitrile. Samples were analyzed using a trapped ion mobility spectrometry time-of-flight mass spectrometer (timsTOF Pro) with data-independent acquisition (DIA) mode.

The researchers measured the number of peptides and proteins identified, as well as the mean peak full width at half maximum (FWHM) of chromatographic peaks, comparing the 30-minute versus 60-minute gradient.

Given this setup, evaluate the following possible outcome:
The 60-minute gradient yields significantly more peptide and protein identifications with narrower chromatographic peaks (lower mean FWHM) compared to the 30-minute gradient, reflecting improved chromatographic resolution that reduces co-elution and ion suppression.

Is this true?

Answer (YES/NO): NO